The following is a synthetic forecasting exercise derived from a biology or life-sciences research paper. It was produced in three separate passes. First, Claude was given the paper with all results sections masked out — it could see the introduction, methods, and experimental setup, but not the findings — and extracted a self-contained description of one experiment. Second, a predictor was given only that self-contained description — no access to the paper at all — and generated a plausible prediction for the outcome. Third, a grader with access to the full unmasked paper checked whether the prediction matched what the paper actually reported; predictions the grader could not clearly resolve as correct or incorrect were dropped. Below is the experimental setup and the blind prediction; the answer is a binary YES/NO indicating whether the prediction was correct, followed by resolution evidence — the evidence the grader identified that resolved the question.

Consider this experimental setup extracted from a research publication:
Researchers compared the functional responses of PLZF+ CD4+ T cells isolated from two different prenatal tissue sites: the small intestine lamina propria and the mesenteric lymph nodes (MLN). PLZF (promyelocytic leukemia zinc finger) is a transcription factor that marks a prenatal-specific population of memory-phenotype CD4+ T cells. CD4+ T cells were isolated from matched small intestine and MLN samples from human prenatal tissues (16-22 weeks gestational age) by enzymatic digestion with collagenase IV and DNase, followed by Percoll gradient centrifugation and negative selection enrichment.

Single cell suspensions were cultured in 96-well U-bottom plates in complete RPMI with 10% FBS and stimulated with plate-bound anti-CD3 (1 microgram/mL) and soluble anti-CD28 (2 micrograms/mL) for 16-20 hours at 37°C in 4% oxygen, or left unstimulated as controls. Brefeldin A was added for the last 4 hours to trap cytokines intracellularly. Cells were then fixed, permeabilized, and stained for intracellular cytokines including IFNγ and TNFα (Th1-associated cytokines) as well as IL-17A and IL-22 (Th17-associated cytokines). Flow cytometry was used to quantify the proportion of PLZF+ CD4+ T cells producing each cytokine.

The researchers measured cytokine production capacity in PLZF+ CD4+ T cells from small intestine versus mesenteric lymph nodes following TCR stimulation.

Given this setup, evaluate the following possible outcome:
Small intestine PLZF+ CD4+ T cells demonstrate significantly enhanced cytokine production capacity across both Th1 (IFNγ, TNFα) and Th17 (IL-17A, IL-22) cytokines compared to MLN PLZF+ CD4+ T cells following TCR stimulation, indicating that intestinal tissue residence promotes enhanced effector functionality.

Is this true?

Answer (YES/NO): NO